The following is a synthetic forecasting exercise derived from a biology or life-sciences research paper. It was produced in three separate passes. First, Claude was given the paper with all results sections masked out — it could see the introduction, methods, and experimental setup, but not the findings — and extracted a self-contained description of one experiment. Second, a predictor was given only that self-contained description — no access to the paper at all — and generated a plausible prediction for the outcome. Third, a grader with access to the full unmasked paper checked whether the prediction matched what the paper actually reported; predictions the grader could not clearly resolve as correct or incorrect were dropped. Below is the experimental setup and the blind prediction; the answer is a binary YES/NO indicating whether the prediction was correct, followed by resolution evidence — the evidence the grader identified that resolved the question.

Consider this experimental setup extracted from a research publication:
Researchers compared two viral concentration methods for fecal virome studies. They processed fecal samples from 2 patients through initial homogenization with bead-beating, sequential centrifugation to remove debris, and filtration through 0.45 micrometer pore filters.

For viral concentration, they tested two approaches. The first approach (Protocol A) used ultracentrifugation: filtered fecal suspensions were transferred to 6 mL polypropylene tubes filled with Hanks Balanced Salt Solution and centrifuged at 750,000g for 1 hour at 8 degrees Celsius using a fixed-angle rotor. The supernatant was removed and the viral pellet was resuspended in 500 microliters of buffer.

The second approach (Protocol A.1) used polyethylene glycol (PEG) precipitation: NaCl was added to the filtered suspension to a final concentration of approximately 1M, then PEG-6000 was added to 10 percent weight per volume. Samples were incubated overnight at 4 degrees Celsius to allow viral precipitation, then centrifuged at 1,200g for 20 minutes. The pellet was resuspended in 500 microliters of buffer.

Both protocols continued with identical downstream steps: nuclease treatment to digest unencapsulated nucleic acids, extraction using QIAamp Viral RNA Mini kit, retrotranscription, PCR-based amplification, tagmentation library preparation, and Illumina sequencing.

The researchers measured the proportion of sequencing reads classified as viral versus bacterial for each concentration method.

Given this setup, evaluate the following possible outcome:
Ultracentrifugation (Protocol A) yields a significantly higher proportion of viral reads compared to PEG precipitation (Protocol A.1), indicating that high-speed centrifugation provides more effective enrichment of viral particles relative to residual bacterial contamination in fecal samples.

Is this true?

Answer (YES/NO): NO